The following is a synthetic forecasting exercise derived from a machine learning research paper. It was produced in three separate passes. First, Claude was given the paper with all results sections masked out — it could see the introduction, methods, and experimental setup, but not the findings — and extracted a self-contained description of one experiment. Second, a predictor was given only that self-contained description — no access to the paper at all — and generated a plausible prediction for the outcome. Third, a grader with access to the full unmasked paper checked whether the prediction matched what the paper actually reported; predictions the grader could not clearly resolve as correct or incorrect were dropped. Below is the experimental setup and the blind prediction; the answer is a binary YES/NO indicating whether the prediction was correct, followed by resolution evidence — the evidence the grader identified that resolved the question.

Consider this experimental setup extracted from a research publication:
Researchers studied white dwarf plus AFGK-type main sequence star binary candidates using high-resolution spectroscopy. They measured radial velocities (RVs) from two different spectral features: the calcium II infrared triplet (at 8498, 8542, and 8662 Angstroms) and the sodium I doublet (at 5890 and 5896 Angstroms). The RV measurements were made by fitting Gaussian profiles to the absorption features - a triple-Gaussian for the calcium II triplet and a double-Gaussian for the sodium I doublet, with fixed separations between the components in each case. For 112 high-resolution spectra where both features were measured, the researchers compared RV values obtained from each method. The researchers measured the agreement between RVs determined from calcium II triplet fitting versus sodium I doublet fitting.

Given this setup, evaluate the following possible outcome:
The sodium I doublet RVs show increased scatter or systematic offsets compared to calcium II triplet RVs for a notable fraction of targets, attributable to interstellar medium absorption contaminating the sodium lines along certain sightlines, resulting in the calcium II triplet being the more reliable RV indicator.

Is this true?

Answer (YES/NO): NO